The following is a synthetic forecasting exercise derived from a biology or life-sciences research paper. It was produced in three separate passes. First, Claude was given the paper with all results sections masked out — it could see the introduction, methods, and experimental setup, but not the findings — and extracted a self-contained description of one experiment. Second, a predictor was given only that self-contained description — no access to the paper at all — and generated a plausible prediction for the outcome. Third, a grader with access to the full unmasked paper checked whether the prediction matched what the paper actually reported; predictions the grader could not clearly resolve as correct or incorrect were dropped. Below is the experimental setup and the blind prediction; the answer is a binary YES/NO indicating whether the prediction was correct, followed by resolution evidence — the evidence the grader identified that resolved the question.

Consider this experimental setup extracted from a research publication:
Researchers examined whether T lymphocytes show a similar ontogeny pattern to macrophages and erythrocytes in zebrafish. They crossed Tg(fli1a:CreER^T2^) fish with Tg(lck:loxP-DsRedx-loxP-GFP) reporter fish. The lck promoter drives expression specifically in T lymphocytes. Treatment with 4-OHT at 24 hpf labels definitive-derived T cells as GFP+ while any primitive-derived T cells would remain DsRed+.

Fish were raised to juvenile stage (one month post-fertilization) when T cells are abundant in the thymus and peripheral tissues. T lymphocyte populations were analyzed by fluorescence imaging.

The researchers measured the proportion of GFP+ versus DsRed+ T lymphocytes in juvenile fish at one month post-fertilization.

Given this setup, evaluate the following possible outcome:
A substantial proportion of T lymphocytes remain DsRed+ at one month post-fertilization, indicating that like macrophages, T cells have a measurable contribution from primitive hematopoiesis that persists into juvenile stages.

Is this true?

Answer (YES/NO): NO